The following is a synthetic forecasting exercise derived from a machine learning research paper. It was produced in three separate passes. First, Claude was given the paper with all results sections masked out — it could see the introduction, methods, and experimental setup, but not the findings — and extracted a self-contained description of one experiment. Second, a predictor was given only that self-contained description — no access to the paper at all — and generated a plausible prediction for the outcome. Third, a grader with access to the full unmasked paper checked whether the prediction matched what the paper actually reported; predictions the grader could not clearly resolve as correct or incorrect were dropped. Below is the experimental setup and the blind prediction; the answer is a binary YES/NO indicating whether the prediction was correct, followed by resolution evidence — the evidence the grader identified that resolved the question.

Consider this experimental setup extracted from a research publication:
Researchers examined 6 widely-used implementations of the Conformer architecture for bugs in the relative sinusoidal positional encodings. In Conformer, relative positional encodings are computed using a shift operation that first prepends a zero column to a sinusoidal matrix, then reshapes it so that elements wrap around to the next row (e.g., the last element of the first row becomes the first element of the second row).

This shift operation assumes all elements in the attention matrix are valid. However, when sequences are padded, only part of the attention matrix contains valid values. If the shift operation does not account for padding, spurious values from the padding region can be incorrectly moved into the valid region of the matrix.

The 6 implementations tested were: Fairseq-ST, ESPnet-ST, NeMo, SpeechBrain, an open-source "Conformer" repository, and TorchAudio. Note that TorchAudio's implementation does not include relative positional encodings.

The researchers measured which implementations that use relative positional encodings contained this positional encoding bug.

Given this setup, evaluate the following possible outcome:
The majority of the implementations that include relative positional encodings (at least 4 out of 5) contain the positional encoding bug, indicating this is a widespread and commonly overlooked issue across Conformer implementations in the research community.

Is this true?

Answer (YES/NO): YES